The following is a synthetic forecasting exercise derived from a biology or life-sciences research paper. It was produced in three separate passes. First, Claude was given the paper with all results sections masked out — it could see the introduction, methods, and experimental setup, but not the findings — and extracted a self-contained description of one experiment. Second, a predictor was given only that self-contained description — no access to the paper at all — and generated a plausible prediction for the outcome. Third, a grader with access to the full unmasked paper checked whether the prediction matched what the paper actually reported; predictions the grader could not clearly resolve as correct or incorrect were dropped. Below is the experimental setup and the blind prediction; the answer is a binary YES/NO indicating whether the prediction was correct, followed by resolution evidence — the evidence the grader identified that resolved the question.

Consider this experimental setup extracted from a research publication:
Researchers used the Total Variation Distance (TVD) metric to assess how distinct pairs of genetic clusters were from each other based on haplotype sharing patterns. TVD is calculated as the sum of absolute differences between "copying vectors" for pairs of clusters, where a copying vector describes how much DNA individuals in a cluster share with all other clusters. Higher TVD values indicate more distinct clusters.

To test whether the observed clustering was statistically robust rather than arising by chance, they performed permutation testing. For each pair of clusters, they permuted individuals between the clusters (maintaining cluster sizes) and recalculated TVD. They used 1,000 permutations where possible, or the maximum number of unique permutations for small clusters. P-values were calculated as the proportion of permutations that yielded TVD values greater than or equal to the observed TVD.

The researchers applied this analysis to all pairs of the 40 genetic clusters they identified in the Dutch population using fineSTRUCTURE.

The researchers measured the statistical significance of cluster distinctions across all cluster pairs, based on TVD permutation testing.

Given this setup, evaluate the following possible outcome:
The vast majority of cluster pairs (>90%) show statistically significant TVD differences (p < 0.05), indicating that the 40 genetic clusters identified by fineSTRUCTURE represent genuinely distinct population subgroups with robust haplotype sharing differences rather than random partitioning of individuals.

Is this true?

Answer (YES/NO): YES